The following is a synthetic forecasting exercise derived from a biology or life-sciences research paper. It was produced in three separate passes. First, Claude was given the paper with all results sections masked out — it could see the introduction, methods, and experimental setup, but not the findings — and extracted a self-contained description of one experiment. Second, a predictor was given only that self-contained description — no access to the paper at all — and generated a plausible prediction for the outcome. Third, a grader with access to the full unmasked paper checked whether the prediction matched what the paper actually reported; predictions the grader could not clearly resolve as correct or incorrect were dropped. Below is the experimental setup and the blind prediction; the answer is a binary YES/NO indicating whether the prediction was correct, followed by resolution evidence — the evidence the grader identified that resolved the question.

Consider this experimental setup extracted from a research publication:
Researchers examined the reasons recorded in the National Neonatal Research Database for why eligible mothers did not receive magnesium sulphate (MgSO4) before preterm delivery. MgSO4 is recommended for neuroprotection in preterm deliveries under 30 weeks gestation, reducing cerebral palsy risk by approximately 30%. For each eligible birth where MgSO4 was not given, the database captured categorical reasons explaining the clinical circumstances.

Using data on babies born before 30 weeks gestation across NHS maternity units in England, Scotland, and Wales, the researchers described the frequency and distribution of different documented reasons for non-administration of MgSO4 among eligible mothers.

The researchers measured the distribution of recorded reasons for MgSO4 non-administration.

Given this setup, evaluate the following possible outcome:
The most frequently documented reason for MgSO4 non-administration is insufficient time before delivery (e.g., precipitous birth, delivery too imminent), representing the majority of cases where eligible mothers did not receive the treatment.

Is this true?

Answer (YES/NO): NO